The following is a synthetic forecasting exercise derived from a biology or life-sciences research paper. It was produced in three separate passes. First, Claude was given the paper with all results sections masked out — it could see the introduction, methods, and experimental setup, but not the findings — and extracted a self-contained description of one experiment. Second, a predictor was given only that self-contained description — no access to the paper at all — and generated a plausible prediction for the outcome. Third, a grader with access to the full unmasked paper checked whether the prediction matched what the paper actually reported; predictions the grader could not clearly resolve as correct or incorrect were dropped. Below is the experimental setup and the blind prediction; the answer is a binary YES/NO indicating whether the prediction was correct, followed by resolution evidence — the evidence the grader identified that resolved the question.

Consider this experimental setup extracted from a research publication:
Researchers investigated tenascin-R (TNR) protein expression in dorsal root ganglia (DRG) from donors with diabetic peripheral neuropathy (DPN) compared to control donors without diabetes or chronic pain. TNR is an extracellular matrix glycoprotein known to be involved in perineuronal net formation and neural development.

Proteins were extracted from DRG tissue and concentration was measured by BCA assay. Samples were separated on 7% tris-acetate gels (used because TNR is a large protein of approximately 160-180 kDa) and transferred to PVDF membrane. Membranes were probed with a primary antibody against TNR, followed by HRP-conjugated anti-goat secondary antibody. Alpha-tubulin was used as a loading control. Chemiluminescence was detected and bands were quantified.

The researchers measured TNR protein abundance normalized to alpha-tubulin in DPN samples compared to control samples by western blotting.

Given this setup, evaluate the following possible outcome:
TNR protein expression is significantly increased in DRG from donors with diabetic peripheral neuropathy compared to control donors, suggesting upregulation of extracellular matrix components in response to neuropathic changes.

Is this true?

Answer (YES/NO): YES